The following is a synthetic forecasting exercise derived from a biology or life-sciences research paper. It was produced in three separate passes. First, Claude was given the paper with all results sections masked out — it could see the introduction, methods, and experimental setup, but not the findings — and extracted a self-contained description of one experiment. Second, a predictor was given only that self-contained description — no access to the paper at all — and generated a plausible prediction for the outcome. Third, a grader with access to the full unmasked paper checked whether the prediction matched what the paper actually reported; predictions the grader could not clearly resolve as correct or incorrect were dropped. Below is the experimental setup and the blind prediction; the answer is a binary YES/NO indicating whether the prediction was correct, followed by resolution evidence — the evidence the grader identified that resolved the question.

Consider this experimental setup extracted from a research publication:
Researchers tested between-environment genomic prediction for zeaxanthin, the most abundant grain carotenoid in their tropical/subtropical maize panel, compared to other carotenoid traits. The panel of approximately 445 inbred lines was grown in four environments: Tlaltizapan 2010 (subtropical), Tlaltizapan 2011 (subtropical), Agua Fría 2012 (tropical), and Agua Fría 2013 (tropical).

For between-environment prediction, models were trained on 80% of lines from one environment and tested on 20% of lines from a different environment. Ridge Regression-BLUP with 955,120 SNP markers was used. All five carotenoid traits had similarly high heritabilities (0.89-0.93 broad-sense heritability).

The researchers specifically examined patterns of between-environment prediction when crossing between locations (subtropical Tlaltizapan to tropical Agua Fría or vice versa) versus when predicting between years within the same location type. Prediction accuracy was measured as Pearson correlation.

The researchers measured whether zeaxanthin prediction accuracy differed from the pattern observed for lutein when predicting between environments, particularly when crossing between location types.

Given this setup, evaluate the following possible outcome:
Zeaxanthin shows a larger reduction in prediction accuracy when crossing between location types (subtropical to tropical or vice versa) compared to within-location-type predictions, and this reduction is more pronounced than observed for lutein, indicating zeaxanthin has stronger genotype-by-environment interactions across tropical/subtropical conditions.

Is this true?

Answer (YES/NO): NO